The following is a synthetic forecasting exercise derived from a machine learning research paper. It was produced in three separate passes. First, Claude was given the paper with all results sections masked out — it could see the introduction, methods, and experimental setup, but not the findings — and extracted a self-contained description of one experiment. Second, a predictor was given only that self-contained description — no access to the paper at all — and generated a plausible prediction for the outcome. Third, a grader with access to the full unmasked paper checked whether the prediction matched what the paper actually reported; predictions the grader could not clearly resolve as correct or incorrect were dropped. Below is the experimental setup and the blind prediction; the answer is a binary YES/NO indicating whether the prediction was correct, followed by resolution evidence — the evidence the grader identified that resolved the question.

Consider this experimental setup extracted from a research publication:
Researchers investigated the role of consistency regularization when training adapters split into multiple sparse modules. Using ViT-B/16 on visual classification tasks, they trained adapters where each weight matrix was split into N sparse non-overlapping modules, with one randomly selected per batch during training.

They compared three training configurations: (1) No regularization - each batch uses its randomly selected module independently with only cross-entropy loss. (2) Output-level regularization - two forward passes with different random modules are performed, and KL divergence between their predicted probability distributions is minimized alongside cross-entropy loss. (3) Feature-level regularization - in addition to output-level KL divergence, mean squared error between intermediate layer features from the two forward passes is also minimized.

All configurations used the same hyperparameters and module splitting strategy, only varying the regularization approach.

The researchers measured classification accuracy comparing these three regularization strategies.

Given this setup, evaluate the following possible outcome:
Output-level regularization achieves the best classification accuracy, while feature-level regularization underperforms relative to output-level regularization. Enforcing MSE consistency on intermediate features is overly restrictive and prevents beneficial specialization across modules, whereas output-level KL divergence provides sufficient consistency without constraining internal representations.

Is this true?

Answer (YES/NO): NO